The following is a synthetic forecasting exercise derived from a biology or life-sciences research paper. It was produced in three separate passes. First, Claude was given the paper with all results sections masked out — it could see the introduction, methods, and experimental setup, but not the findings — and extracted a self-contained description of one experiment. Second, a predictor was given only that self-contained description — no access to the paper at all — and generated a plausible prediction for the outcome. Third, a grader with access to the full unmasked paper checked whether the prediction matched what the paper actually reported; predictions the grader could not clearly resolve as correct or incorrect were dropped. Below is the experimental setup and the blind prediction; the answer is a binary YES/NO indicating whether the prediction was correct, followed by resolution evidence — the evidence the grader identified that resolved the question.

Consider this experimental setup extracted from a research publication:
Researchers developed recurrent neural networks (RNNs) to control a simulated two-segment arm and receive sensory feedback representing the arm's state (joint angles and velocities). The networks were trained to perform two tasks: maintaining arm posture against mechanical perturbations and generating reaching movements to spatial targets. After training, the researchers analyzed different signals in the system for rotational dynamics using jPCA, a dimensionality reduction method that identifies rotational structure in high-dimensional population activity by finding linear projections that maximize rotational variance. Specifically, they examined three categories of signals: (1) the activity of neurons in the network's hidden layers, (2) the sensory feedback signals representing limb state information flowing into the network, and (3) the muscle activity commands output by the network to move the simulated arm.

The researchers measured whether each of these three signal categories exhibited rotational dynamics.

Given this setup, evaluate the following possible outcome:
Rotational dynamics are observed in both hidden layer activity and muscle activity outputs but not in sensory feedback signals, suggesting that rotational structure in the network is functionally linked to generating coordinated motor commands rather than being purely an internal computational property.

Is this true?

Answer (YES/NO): NO